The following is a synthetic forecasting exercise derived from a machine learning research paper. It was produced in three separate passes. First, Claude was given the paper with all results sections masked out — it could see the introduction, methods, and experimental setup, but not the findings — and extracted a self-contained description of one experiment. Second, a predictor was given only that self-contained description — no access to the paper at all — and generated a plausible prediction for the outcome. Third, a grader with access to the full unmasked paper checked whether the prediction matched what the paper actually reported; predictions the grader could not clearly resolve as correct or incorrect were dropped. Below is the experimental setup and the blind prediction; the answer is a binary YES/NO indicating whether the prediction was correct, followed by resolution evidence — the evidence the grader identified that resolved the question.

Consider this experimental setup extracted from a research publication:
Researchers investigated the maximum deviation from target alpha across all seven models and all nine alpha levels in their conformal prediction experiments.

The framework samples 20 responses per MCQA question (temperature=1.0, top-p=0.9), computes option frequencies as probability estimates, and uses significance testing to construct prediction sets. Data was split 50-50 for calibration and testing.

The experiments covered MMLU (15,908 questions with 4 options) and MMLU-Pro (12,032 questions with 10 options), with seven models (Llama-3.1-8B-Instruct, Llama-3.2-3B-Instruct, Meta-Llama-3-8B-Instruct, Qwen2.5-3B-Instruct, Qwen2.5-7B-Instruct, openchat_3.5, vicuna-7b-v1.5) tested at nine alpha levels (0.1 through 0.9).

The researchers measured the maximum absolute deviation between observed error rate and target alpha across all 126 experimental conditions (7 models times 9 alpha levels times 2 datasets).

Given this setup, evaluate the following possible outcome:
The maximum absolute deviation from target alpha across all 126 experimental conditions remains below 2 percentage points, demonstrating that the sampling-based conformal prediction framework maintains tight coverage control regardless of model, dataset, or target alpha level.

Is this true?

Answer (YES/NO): NO